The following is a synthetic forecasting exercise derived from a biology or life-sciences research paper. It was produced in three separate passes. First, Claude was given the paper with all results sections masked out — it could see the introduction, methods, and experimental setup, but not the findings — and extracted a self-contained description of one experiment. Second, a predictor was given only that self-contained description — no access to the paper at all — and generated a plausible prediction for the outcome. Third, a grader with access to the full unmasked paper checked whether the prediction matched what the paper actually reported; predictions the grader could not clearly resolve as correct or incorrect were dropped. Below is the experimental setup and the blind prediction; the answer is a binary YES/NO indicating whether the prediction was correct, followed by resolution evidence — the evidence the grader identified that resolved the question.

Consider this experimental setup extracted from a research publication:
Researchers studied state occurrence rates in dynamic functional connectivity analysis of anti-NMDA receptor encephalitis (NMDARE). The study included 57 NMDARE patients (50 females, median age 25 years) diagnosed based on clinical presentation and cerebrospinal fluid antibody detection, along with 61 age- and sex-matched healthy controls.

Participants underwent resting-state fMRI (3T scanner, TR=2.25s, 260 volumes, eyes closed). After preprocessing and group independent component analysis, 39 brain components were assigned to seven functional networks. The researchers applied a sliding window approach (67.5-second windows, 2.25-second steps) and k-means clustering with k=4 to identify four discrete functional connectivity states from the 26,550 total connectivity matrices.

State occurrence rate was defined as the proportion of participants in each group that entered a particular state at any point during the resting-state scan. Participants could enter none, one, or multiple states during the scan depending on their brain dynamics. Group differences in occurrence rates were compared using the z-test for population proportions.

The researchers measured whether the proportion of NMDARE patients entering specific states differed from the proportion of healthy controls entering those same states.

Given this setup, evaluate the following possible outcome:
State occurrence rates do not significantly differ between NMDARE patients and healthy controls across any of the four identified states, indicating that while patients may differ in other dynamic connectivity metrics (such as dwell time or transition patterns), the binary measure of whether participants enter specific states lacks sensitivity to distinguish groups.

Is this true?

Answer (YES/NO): NO